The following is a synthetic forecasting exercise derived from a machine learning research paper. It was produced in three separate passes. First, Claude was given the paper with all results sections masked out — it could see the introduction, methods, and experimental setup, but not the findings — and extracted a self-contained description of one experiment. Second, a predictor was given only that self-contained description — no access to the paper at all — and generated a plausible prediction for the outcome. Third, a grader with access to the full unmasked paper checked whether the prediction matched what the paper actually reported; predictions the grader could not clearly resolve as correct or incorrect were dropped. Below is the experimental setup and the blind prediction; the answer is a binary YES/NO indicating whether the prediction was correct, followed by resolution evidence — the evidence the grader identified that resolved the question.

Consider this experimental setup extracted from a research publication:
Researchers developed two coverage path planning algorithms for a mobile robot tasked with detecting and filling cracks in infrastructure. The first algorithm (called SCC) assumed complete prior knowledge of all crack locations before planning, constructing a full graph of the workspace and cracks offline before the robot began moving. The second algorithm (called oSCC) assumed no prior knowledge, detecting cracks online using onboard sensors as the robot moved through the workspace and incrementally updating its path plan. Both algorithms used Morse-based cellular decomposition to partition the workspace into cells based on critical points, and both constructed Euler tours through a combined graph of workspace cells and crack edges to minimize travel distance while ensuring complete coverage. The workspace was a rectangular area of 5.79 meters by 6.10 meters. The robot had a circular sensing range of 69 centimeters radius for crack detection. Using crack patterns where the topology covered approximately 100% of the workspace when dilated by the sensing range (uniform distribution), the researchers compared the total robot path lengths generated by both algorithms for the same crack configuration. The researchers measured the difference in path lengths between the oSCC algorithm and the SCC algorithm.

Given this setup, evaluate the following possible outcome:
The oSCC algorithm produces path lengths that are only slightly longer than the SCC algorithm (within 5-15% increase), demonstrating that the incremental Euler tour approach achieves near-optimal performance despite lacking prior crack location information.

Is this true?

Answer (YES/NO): NO